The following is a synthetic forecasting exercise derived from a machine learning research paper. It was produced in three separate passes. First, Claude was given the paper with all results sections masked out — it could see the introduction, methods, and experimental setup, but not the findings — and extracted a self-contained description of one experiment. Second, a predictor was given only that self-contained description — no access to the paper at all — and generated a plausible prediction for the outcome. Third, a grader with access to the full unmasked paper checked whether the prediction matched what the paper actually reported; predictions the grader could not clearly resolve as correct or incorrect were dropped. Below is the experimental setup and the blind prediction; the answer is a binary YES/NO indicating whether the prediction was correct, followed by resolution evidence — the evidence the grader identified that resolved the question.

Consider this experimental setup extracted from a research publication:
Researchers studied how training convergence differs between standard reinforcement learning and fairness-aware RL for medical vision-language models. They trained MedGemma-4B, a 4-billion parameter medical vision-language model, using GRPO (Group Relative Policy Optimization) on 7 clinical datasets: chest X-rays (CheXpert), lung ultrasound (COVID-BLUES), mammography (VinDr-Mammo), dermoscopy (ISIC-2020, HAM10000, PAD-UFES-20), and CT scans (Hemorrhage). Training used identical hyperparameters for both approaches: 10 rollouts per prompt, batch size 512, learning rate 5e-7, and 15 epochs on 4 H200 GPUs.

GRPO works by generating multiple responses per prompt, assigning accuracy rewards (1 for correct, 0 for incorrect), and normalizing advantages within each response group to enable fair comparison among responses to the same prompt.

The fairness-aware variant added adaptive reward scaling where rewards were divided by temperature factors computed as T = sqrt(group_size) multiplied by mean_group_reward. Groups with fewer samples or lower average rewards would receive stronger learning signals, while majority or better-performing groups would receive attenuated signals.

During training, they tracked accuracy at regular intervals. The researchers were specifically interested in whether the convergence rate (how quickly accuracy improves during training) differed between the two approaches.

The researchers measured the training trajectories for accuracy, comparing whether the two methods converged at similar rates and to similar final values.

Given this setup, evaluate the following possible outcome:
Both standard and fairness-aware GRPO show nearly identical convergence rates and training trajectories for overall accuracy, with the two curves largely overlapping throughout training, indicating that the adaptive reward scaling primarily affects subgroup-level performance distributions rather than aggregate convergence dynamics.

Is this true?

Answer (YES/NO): NO